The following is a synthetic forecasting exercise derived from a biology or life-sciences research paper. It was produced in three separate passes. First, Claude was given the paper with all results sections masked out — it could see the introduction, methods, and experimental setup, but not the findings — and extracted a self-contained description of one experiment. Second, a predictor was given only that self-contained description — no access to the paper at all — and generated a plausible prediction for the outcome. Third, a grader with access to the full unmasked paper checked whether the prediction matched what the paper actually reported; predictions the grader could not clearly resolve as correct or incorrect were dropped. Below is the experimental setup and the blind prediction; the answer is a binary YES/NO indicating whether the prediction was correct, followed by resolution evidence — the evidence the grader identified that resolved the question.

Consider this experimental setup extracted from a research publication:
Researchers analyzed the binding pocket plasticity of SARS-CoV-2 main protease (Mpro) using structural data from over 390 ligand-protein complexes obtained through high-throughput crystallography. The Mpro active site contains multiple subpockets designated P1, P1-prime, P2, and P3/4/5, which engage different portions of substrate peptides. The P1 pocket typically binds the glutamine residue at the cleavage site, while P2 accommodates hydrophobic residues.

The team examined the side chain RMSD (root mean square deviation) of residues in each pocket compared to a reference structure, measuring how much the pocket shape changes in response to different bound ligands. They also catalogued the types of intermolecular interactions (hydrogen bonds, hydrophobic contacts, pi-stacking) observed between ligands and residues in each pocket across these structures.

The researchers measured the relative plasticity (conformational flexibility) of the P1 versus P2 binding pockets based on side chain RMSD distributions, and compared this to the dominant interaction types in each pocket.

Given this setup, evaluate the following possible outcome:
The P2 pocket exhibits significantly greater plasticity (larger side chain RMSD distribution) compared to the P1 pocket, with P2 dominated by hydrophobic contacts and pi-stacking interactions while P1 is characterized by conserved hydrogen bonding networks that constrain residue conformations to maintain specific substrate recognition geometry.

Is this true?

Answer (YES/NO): YES